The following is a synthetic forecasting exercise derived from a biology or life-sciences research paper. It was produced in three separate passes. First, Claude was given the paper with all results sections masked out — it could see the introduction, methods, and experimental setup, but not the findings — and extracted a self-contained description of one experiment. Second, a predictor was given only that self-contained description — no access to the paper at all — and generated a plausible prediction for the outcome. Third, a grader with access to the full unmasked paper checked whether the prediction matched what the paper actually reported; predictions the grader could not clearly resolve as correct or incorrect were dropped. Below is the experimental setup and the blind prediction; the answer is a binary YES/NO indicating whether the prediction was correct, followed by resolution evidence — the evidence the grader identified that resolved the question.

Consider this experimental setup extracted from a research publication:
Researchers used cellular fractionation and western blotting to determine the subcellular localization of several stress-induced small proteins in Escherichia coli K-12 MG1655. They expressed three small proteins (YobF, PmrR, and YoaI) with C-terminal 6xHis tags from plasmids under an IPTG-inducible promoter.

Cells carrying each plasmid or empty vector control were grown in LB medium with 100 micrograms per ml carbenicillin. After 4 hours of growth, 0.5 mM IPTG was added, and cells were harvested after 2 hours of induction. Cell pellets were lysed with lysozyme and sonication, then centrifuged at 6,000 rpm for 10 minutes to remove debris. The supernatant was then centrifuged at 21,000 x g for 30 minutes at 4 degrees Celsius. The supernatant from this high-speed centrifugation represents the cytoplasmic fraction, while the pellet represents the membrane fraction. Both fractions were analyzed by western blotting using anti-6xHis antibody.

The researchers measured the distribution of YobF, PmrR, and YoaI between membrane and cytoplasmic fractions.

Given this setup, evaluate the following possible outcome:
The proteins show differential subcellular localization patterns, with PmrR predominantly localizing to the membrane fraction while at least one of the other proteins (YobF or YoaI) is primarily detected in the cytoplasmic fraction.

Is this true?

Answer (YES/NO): NO